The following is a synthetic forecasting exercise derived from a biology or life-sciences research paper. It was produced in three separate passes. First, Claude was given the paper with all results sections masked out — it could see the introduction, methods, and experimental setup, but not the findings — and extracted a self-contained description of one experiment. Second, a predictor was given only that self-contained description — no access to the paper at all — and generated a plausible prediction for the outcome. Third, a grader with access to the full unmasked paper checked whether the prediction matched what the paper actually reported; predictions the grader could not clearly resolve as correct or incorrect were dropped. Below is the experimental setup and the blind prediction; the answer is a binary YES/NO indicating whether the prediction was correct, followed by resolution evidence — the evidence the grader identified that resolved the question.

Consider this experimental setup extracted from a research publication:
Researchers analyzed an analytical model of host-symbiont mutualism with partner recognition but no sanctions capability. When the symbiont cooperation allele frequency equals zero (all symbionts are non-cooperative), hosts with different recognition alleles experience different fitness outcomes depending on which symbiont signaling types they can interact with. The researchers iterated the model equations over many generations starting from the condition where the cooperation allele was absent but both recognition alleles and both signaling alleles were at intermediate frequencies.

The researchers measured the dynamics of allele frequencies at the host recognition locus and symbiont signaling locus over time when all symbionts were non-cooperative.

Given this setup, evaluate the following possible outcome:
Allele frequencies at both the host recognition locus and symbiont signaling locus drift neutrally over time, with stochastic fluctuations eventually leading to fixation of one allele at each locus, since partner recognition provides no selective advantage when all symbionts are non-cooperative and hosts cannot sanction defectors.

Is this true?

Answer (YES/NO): NO